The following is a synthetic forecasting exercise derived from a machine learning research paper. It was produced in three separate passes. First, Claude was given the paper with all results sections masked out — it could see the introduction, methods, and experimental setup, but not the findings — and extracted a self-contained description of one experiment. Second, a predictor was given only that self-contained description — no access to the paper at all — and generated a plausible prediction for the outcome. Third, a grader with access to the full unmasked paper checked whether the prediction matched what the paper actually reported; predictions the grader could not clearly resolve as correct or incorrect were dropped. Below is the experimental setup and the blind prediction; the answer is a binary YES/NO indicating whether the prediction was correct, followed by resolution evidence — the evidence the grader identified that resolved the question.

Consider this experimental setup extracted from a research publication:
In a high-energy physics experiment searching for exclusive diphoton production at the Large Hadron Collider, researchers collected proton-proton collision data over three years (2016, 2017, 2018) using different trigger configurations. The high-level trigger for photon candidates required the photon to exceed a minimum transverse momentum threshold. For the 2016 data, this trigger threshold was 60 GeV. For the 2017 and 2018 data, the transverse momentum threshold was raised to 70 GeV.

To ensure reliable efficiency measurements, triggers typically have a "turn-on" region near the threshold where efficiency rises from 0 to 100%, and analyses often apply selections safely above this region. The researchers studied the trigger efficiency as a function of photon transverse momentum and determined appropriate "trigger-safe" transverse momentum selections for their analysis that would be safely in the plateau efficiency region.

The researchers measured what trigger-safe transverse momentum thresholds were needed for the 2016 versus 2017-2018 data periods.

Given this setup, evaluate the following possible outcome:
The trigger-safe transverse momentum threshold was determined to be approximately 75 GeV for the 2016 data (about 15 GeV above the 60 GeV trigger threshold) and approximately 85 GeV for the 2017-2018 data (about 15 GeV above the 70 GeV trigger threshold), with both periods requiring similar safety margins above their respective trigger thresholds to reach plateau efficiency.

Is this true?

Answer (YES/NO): NO